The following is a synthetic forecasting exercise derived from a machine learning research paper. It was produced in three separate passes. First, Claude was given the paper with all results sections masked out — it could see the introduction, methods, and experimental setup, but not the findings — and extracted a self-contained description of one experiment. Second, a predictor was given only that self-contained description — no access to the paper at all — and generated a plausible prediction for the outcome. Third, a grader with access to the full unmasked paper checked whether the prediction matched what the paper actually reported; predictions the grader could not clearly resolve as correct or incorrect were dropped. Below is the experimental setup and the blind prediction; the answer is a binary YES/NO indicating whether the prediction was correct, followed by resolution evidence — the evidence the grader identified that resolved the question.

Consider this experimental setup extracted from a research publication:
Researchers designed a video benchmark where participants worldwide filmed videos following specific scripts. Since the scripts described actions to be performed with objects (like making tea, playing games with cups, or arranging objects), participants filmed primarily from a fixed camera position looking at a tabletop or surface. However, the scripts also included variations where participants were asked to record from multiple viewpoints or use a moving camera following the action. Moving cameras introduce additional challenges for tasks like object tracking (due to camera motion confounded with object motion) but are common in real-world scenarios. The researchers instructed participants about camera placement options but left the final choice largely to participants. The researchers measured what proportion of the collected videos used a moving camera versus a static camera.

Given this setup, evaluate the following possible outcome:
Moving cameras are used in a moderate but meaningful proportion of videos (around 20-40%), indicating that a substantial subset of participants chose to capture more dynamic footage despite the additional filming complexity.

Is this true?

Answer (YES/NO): NO